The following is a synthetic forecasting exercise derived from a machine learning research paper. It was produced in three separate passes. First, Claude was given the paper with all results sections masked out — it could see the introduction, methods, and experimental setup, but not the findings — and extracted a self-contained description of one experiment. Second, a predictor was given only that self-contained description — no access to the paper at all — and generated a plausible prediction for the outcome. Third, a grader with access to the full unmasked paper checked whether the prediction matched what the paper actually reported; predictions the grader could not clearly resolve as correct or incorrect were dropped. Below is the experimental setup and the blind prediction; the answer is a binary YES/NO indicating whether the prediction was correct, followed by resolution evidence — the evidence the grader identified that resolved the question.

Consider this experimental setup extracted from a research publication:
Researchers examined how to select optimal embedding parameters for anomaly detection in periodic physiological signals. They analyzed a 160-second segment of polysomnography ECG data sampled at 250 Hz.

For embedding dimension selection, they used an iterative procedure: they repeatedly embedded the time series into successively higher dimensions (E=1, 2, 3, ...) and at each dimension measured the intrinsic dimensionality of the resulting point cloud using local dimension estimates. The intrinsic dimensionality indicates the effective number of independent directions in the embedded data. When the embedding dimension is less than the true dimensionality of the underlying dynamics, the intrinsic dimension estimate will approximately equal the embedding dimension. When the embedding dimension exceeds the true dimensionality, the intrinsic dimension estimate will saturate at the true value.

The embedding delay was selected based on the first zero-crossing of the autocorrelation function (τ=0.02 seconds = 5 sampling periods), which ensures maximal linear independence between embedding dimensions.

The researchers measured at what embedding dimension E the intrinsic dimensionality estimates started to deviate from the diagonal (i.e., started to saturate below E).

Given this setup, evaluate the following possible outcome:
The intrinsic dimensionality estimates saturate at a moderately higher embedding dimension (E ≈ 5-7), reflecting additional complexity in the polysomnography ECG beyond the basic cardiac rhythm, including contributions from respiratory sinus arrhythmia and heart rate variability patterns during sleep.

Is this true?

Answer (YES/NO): NO